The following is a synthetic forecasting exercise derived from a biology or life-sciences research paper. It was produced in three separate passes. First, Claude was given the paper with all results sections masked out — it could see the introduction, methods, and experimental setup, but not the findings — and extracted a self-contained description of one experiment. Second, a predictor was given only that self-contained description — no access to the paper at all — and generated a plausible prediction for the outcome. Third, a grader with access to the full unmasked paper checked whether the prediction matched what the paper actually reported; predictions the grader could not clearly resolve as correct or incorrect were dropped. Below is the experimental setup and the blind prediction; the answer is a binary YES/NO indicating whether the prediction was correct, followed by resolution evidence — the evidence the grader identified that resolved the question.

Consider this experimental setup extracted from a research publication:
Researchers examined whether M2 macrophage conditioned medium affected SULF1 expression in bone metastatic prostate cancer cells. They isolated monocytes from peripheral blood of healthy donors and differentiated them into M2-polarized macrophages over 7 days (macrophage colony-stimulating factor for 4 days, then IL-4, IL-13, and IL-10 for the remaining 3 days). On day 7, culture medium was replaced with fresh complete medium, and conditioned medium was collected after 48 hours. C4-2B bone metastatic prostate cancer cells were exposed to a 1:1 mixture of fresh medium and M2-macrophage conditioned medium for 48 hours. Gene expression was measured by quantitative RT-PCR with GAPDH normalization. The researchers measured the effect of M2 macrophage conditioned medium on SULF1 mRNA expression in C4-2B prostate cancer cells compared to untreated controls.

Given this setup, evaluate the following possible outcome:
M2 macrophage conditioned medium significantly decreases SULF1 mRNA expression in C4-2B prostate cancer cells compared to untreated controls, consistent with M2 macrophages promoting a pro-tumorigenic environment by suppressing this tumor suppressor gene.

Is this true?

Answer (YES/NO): NO